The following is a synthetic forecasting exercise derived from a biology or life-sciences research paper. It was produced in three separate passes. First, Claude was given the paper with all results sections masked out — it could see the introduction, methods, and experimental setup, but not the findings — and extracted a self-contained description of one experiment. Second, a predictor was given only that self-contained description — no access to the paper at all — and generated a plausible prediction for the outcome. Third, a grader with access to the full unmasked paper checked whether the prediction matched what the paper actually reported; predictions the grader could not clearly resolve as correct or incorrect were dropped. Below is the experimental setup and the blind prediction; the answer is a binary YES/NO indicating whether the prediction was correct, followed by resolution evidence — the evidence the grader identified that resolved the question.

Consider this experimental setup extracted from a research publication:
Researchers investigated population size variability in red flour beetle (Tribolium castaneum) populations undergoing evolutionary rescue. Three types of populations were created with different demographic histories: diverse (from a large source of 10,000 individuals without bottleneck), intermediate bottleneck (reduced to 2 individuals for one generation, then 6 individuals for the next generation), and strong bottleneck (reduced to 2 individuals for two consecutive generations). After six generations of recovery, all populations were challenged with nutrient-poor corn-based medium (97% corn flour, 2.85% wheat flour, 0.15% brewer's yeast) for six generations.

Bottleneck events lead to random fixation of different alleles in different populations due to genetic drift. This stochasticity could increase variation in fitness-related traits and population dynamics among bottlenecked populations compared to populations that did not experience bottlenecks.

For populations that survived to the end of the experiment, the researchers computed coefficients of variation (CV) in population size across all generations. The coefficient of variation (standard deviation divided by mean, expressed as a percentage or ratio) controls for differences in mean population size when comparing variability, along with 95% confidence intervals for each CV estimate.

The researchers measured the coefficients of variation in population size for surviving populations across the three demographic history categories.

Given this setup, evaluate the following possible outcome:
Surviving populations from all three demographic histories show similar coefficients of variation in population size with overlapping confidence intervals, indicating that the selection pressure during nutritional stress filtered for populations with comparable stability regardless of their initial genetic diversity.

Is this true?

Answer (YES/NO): NO